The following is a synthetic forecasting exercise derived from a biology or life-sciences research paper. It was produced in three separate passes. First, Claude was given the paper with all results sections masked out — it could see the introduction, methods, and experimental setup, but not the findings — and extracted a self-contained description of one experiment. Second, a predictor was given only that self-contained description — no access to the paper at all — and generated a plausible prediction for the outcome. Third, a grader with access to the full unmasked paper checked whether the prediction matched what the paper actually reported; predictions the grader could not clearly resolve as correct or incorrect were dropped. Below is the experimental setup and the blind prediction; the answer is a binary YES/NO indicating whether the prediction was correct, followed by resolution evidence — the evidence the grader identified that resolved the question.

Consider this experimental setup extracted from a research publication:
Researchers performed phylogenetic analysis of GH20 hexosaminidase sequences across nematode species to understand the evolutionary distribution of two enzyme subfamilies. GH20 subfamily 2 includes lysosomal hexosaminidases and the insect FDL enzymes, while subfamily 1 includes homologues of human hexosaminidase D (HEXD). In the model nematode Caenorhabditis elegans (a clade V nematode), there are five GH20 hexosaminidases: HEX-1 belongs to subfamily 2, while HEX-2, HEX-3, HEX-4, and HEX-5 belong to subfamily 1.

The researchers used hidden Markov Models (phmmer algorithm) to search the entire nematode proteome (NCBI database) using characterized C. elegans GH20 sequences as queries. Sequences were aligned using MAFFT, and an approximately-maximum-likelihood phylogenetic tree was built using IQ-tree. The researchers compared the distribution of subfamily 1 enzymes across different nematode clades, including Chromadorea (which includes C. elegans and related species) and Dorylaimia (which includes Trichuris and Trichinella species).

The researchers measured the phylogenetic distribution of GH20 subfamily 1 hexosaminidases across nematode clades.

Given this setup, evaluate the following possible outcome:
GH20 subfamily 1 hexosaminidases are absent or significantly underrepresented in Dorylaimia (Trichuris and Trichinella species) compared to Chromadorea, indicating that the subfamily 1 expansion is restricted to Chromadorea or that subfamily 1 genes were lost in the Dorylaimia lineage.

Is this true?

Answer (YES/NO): NO